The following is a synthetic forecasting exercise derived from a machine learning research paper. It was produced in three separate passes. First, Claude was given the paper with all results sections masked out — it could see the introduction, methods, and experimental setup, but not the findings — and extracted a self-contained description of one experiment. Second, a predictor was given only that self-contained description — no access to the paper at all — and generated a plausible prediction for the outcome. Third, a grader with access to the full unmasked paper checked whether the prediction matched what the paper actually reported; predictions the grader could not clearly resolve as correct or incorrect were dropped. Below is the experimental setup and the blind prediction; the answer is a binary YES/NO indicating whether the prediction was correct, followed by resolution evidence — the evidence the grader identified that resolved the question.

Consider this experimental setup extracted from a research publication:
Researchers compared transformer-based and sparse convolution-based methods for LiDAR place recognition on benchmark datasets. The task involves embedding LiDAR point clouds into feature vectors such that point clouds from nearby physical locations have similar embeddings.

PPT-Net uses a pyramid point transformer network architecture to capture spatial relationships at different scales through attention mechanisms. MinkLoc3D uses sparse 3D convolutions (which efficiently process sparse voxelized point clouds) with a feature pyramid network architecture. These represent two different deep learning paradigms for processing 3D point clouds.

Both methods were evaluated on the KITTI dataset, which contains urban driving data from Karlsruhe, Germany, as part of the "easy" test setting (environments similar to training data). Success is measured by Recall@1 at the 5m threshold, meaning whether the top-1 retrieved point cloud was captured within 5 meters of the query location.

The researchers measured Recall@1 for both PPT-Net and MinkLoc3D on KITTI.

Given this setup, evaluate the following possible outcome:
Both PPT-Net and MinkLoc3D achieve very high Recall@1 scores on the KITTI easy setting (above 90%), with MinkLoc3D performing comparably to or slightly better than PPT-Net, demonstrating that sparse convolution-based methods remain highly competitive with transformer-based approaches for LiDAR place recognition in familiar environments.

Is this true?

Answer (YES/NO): YES